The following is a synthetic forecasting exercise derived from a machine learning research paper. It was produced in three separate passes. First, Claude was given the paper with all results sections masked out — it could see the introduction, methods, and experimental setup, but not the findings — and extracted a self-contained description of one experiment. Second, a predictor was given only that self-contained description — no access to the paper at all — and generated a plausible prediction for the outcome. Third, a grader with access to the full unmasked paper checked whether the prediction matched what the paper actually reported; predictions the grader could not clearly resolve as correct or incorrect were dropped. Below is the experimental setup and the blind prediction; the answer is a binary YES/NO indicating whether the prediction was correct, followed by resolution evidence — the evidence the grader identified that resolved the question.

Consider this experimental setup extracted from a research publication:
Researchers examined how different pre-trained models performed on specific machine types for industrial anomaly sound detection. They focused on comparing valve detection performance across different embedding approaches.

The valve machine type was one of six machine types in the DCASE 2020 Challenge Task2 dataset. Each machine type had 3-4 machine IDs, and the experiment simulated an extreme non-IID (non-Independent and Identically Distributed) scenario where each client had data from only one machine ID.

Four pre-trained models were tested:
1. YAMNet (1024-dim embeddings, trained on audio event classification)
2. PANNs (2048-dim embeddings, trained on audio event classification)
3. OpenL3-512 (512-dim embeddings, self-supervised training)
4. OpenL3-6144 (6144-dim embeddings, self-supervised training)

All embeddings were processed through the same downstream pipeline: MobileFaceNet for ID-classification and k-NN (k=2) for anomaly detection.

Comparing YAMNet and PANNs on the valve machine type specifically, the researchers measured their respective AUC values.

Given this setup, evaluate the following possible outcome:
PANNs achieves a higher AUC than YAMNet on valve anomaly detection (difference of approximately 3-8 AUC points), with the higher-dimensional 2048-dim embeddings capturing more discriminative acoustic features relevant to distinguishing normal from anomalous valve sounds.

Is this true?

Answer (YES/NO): NO